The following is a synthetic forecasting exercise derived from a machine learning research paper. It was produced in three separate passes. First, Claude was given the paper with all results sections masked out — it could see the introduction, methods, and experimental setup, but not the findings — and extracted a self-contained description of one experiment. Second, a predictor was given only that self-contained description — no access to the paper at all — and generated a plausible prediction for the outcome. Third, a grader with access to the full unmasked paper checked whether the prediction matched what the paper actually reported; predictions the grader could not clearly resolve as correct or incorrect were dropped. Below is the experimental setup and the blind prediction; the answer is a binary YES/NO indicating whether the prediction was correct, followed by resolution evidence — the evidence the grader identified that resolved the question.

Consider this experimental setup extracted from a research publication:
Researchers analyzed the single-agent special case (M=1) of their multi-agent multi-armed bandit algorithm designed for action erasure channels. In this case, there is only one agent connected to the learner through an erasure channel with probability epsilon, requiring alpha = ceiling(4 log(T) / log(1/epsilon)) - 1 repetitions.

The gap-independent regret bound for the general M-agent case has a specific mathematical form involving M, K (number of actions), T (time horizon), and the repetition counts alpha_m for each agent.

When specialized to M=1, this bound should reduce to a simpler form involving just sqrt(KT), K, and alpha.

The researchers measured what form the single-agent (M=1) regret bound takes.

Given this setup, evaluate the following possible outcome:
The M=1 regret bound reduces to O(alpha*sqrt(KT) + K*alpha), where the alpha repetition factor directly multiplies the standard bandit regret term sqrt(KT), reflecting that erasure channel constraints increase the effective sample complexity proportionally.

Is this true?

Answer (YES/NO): NO